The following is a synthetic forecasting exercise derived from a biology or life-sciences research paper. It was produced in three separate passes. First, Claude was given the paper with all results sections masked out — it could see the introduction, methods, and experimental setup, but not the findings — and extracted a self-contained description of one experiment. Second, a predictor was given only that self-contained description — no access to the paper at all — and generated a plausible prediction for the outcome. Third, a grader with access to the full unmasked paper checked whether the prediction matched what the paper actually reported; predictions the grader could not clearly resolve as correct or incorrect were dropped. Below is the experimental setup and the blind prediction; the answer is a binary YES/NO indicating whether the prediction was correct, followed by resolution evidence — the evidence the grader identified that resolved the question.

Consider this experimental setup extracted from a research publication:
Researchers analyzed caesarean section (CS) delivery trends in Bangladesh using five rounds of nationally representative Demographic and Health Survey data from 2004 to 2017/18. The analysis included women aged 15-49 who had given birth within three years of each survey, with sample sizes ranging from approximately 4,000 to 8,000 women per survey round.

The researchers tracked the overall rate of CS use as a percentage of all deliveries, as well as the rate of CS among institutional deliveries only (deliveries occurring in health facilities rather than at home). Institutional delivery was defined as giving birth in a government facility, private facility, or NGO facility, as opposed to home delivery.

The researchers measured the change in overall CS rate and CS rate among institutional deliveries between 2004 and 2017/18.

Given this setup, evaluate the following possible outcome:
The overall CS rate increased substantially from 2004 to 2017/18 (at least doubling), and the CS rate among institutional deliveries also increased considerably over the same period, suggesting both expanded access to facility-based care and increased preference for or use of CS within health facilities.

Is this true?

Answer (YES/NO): YES